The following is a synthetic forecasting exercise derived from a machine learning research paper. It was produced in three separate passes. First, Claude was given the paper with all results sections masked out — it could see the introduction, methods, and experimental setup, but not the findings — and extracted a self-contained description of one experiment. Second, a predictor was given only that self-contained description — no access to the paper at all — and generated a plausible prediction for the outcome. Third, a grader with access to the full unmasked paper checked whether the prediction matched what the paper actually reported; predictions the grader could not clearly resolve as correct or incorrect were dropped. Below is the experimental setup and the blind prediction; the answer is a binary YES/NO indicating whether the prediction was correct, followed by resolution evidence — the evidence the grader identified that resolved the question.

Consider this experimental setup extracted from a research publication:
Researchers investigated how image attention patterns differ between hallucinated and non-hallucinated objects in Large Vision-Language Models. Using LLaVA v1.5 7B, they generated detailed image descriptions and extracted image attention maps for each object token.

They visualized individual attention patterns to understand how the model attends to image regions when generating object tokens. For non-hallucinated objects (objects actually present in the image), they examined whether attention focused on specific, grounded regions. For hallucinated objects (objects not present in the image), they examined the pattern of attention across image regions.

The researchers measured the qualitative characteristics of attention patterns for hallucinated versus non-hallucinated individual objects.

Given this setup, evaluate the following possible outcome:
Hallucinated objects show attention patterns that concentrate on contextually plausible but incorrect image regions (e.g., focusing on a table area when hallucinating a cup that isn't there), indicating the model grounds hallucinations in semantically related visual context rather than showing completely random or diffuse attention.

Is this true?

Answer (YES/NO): NO